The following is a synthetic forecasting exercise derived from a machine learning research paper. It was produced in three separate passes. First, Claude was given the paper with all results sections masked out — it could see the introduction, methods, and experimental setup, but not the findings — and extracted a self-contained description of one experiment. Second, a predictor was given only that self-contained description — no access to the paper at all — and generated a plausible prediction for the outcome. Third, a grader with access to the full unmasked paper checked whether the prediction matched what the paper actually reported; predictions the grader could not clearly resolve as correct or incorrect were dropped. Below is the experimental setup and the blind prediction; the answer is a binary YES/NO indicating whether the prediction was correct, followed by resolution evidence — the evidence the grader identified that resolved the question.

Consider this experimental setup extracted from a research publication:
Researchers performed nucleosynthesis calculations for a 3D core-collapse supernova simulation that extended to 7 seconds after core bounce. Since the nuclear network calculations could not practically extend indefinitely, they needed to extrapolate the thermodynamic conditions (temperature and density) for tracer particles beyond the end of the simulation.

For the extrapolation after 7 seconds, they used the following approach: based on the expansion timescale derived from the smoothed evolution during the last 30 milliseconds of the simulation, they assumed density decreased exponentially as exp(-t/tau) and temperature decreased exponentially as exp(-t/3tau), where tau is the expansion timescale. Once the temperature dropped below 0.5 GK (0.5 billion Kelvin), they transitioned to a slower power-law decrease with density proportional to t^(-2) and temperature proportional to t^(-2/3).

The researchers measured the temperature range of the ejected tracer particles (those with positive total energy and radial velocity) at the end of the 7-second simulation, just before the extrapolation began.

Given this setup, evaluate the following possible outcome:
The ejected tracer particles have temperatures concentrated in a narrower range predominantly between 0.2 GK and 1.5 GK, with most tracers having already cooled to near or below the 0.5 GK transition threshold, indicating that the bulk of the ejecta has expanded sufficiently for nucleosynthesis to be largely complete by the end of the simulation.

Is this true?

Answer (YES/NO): NO